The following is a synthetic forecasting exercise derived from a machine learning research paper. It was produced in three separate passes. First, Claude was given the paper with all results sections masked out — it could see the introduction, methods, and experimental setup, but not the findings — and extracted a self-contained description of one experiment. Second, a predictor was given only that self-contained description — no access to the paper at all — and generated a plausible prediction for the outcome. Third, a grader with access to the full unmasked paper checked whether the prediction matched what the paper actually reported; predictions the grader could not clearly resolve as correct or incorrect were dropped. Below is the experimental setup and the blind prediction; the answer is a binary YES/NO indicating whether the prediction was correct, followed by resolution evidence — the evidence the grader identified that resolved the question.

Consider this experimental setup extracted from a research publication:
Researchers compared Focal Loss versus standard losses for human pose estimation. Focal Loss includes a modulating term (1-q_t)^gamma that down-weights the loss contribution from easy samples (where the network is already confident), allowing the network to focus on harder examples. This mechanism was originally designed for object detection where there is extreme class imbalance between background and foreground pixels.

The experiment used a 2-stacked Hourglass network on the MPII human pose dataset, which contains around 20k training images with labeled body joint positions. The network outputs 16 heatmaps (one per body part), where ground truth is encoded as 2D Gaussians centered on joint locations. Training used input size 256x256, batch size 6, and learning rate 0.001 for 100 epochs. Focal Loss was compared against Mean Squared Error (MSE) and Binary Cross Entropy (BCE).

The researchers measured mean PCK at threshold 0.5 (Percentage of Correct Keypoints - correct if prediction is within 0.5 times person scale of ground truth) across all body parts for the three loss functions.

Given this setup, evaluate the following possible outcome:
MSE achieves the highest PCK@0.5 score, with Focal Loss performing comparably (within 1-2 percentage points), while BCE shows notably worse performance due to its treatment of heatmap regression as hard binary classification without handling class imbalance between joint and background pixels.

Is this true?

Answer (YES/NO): NO